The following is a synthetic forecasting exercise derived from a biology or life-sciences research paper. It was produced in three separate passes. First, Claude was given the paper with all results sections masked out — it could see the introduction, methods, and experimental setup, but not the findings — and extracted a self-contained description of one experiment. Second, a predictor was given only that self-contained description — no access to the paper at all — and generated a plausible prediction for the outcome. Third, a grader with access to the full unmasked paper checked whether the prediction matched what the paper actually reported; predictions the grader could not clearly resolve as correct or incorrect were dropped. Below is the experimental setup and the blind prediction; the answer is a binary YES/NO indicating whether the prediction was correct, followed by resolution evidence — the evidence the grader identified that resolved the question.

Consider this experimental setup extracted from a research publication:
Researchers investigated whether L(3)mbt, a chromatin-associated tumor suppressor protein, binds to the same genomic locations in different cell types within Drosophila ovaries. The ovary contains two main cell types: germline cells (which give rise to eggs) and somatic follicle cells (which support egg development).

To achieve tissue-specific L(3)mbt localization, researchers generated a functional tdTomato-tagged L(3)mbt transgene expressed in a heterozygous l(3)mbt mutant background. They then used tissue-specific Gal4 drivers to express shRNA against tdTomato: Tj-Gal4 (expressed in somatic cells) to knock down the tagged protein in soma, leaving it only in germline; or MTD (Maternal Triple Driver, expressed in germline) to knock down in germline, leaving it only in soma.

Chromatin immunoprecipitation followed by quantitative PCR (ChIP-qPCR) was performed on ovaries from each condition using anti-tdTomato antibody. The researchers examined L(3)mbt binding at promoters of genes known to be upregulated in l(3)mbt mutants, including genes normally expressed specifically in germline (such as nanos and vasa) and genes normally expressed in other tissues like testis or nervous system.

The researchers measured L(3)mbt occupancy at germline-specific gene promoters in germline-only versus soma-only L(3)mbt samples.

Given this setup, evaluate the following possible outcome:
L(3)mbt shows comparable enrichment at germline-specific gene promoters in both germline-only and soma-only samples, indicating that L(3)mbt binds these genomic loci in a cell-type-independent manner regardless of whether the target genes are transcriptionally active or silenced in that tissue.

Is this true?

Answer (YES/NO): NO